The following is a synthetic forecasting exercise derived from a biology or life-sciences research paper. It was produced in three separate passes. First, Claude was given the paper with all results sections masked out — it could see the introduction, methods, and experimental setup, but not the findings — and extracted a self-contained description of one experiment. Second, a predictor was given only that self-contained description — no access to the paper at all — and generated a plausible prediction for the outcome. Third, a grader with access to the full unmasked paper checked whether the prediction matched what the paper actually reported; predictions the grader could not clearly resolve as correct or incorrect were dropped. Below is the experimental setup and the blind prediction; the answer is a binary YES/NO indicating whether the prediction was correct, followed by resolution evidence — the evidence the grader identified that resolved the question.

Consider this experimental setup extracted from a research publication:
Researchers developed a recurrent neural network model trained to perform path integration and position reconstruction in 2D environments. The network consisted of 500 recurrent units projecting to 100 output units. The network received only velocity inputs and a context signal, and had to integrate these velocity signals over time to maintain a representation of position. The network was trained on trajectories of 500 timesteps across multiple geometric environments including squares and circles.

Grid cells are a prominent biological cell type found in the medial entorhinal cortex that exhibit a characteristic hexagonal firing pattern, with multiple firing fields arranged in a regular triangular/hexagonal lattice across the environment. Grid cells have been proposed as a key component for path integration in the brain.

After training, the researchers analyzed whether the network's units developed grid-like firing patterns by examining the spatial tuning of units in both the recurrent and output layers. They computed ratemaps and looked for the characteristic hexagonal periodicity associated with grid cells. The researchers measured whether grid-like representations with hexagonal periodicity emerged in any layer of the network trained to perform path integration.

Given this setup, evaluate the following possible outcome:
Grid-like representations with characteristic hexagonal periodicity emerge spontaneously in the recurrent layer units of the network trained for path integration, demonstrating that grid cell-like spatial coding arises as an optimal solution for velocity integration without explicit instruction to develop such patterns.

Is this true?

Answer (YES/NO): NO